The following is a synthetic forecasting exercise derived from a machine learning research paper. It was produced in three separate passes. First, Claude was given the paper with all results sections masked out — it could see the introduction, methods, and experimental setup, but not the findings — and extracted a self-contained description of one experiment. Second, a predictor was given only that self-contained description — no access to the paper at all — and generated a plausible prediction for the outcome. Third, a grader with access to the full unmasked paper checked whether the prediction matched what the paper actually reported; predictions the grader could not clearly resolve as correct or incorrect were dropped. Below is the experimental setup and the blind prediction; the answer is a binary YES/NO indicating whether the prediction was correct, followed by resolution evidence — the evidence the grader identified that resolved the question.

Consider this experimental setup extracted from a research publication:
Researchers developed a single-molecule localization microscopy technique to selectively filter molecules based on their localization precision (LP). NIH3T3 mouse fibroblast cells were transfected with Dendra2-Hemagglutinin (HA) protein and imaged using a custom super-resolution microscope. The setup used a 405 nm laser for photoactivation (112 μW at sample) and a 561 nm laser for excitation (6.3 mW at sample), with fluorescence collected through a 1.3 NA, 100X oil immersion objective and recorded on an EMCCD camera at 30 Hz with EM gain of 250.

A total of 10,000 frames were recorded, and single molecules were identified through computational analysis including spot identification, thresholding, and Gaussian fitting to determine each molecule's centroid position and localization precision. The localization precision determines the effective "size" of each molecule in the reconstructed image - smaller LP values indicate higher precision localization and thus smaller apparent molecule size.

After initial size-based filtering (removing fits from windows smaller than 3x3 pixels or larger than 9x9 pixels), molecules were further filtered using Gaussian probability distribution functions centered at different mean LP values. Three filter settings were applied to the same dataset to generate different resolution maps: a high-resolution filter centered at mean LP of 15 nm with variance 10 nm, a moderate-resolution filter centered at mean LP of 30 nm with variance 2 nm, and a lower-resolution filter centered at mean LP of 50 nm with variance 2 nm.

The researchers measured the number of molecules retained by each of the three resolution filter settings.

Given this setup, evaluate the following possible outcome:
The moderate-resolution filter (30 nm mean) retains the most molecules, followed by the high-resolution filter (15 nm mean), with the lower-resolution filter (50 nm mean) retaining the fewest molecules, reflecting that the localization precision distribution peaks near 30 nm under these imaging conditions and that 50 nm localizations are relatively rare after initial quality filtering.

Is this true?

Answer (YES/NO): YES